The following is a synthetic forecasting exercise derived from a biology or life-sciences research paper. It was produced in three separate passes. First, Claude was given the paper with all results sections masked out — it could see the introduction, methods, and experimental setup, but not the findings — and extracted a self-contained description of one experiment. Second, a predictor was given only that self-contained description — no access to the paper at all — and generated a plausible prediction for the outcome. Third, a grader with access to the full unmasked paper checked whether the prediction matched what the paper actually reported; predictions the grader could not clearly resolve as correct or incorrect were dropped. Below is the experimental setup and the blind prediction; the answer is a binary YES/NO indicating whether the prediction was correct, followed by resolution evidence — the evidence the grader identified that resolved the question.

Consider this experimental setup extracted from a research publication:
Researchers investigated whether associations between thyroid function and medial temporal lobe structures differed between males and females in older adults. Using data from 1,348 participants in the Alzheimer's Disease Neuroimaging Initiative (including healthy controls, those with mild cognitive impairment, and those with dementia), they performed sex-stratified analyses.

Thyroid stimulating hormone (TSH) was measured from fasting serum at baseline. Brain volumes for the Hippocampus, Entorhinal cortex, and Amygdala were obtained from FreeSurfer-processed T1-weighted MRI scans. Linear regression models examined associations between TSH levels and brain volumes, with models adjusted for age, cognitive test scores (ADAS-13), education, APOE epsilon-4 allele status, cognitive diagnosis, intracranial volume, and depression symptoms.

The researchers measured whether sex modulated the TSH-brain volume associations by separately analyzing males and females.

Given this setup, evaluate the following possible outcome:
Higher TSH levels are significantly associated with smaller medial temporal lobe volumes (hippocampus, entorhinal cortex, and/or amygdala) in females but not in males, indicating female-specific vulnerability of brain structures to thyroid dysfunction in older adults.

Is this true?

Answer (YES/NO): NO